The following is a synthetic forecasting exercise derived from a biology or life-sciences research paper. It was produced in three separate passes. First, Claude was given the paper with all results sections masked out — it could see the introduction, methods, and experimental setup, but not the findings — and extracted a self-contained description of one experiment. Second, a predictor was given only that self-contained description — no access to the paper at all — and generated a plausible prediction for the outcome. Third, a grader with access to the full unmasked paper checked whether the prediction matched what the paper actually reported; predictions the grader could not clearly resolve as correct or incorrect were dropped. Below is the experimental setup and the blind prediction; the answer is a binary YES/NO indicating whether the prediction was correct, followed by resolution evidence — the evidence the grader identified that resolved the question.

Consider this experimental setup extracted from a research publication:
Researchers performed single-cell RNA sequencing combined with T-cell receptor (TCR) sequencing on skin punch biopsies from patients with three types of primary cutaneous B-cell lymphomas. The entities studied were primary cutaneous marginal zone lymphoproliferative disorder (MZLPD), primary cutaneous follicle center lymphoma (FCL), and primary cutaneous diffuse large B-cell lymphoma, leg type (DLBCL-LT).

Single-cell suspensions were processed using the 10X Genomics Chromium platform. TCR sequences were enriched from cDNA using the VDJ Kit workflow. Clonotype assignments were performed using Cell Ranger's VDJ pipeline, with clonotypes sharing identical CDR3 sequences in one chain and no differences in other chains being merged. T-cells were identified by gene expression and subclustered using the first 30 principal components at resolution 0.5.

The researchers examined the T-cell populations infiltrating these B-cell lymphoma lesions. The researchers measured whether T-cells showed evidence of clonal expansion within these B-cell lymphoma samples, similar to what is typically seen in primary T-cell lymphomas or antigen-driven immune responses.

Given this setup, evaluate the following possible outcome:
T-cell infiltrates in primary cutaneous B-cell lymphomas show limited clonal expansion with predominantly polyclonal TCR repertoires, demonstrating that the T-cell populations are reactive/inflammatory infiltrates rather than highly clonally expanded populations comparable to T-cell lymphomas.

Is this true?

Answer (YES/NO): YES